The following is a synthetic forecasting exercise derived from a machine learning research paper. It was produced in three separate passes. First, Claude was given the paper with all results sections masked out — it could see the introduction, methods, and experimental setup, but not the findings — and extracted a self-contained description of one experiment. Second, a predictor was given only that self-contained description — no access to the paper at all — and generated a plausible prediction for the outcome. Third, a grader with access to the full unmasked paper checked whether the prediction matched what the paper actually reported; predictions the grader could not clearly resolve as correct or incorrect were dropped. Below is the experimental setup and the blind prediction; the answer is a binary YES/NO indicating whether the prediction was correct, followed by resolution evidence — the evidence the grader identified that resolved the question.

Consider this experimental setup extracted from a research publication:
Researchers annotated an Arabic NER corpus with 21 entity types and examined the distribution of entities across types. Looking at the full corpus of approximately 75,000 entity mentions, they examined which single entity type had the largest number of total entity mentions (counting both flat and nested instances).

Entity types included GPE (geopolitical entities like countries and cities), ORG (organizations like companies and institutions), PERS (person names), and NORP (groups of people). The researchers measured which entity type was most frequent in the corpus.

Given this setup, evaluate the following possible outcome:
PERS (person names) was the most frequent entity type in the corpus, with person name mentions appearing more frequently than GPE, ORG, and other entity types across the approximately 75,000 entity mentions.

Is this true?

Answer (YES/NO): NO